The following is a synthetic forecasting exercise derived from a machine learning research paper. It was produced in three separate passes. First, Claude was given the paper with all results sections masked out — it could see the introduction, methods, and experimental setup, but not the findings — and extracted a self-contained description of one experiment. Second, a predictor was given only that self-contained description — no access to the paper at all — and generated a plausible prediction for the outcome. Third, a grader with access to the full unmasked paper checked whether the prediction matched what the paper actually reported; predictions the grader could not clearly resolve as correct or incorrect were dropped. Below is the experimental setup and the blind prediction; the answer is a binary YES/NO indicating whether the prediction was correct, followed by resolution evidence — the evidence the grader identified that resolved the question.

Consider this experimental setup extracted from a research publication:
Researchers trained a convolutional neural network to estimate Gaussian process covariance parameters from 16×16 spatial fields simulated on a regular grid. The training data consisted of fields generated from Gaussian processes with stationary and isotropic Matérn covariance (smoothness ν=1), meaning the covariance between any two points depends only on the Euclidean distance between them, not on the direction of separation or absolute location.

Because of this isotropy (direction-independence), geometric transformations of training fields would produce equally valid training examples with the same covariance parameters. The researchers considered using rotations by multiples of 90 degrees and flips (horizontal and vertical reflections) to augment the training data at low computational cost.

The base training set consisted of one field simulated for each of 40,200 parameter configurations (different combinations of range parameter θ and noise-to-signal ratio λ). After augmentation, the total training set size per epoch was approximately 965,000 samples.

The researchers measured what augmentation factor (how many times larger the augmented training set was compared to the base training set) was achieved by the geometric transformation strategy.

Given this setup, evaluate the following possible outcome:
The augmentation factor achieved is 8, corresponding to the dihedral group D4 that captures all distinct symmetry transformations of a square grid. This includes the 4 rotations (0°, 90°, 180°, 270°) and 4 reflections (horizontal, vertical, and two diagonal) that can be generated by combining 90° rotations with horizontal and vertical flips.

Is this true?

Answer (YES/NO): YES